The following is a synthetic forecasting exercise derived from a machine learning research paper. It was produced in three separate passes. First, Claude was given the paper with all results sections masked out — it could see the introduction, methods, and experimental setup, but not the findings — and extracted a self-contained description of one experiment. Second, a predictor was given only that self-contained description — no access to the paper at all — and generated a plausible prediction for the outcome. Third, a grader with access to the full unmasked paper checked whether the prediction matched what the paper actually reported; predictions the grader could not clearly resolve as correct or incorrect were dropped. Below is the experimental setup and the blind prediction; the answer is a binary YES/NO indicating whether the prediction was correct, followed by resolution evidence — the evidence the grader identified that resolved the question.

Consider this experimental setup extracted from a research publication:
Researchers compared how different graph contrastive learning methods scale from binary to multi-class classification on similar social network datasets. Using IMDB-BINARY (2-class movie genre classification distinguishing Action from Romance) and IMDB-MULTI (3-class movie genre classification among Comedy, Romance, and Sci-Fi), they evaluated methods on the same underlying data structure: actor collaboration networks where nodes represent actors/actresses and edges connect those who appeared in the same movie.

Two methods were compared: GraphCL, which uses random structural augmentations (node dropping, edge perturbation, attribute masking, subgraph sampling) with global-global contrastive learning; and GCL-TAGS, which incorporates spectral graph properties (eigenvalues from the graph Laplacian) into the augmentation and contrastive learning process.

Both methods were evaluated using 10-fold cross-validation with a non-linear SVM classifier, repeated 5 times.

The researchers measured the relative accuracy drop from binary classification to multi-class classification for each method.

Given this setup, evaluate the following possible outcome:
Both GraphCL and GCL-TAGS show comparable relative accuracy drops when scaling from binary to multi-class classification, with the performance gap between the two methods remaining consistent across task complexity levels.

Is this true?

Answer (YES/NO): YES